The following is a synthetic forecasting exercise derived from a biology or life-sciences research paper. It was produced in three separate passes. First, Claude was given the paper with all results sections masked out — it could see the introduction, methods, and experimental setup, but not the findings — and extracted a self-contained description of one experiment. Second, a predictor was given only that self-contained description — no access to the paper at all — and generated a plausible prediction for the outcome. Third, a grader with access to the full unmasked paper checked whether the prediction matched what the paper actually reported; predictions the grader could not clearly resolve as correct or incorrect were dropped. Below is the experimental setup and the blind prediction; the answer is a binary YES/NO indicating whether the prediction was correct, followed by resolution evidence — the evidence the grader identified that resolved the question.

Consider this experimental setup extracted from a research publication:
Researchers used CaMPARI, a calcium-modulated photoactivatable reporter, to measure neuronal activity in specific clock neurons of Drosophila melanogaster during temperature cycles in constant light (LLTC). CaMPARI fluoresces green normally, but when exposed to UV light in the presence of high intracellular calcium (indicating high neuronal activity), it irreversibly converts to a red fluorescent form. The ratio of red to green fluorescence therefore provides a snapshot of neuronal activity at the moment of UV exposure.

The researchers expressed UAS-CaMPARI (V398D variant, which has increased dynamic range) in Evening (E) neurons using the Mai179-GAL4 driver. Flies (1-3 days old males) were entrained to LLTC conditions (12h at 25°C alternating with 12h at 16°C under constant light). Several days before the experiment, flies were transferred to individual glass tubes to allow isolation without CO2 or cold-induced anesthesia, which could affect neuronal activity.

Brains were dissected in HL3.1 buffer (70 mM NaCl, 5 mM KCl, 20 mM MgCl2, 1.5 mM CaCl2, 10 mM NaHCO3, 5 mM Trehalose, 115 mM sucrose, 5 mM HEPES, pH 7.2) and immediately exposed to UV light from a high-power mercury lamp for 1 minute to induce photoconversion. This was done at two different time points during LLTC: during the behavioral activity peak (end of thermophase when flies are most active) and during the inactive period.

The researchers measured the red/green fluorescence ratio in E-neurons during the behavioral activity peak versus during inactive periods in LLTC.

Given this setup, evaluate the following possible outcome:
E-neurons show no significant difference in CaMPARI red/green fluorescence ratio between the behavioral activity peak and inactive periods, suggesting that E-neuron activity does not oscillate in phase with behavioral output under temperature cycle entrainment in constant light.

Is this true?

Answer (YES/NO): NO